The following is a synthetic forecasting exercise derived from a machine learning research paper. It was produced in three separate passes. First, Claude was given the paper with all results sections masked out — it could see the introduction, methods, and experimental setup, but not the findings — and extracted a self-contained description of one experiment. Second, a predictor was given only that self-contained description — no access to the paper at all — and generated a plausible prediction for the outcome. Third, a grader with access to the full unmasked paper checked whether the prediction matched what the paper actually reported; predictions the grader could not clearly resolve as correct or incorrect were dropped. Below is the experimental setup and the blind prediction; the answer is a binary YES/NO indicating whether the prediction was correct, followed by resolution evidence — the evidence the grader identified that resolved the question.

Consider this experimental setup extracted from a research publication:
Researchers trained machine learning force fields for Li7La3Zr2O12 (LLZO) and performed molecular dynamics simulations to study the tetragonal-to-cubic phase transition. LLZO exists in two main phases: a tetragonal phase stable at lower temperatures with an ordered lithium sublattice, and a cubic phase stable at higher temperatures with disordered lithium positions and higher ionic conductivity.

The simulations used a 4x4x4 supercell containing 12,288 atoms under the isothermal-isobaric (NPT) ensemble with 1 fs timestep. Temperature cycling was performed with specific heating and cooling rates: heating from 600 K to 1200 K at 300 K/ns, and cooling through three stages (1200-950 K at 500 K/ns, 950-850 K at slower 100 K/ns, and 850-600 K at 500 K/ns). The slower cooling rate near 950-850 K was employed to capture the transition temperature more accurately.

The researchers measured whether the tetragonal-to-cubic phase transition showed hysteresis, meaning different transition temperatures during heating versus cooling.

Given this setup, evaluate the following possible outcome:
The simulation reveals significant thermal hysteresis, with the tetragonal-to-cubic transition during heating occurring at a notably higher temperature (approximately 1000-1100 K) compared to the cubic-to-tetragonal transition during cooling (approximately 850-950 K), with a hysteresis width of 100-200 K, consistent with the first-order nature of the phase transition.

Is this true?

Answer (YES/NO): NO